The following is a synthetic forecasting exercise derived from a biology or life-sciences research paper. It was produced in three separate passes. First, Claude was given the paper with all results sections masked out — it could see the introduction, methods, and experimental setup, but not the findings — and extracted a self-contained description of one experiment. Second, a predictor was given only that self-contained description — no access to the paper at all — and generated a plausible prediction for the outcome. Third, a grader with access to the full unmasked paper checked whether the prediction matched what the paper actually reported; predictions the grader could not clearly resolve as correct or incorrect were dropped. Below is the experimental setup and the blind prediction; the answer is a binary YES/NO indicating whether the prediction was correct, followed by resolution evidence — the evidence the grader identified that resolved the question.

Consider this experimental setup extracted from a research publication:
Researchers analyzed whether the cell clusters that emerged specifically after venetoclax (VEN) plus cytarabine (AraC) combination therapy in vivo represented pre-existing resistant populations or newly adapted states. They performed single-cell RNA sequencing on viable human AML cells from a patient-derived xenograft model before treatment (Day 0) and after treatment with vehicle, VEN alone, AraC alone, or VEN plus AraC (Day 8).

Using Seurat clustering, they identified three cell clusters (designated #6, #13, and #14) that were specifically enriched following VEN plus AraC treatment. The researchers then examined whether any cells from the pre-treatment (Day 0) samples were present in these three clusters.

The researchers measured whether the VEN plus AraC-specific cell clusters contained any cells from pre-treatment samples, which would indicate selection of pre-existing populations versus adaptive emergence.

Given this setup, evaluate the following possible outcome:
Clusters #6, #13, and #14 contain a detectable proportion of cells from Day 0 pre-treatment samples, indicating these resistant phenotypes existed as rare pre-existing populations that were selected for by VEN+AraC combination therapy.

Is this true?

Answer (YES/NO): NO